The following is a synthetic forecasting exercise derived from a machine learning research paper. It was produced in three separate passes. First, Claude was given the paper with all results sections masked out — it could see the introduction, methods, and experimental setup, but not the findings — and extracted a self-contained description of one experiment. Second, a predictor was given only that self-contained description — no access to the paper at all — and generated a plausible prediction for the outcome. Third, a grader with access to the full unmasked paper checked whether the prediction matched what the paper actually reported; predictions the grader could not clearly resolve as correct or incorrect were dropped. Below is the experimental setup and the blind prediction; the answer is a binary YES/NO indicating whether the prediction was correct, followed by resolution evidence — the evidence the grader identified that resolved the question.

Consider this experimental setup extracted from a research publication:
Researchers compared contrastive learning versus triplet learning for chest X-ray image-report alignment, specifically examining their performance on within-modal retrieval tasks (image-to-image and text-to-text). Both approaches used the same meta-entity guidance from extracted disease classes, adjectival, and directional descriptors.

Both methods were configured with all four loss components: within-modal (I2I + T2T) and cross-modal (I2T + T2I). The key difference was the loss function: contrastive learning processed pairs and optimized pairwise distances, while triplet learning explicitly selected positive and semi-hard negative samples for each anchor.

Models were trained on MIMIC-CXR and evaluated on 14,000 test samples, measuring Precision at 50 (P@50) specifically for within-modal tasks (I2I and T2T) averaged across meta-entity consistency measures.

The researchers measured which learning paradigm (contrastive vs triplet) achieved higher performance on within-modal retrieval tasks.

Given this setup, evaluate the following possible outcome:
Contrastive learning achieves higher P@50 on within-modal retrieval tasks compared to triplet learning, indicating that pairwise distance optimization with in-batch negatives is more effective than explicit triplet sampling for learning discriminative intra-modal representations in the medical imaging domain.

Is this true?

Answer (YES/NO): NO